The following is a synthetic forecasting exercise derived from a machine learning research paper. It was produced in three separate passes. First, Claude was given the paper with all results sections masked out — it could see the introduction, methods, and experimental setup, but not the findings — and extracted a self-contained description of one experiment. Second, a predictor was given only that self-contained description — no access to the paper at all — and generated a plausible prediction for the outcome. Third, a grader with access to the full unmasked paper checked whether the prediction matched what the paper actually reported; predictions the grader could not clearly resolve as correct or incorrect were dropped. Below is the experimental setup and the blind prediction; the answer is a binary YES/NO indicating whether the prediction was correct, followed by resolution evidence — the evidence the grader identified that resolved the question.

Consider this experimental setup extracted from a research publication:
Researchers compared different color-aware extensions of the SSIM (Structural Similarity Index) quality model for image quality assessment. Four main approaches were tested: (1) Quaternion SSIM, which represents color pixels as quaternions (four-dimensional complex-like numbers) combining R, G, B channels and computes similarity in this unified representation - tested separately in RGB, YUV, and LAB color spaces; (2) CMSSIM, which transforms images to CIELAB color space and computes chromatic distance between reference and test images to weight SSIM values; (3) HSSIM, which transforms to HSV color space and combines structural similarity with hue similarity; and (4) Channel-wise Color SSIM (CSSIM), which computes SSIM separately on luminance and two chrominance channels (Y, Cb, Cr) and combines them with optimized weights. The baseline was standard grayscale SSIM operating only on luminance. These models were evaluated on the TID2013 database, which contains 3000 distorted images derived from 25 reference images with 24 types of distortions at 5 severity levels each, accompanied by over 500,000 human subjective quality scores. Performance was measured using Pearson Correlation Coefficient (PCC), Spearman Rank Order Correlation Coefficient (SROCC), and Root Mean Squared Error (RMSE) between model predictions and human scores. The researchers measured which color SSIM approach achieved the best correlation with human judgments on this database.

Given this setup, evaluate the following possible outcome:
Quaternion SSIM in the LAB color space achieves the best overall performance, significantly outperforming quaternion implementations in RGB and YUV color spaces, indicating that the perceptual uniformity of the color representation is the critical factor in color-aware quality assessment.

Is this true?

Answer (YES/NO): NO